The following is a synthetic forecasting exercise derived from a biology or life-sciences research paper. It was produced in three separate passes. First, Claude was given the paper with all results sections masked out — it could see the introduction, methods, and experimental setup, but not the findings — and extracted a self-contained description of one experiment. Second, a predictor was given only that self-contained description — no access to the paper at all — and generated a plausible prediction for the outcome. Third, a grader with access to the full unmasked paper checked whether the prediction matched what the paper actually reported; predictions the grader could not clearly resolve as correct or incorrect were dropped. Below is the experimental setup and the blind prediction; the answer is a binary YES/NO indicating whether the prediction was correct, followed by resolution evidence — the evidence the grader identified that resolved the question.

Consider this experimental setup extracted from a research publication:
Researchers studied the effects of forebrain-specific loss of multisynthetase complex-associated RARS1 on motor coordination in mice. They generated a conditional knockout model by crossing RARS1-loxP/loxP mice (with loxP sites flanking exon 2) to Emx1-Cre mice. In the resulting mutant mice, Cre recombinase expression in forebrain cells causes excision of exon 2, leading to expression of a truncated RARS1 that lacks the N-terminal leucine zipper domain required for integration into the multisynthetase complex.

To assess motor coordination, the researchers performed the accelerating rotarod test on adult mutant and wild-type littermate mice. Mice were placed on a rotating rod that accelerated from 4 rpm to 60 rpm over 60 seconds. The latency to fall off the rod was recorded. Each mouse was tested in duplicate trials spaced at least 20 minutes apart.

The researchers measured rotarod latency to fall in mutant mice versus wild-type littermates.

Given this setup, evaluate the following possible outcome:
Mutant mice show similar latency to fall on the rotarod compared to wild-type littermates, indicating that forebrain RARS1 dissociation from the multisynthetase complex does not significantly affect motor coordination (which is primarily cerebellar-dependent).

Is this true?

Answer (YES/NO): NO